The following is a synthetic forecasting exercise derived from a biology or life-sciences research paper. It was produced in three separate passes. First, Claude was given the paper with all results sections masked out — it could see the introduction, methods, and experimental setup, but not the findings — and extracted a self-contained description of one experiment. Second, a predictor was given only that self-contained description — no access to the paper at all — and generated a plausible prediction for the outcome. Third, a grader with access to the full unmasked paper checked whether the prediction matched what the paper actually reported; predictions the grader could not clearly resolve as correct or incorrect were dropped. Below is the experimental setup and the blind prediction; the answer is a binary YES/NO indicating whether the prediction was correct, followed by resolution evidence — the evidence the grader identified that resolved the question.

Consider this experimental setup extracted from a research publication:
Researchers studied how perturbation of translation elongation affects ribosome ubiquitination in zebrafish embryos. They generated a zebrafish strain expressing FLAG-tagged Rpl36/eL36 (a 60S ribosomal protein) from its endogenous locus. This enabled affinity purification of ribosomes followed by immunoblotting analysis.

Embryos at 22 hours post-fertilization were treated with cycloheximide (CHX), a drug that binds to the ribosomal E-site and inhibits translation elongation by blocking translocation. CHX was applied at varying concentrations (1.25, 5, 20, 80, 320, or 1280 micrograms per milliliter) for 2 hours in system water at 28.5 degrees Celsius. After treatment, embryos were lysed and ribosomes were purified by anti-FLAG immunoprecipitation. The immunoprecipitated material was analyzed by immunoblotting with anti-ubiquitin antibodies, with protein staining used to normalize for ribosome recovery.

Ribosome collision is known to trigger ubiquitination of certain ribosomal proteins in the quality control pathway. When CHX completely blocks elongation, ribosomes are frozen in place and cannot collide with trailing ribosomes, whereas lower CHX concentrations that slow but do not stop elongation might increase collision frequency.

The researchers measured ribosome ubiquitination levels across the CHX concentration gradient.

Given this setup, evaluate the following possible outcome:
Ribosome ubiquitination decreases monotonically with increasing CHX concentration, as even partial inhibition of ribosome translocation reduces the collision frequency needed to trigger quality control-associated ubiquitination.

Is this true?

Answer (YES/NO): NO